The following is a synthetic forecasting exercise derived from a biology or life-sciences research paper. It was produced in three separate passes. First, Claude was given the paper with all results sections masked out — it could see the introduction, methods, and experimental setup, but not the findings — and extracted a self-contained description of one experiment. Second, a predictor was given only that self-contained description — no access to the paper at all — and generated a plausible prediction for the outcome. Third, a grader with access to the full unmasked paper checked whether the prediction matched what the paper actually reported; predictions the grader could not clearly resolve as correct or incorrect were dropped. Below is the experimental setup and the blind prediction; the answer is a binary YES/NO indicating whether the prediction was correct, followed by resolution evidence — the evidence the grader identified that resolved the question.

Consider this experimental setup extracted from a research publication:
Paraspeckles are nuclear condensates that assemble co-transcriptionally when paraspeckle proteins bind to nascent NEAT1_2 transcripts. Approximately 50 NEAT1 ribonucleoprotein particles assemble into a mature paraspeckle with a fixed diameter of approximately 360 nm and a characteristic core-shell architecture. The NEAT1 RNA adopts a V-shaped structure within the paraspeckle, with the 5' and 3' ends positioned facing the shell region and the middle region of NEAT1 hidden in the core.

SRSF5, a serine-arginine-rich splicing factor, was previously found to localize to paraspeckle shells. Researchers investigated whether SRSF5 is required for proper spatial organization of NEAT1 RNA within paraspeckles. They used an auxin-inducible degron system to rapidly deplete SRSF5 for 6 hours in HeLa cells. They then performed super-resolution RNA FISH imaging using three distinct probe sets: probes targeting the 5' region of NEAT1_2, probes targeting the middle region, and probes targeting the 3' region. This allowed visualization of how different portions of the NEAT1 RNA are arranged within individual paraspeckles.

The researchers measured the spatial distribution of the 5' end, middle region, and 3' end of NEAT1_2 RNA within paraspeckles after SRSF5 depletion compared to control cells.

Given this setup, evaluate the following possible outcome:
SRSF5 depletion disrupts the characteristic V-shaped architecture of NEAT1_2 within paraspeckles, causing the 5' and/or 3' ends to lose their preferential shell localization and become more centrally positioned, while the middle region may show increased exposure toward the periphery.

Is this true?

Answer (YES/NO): YES